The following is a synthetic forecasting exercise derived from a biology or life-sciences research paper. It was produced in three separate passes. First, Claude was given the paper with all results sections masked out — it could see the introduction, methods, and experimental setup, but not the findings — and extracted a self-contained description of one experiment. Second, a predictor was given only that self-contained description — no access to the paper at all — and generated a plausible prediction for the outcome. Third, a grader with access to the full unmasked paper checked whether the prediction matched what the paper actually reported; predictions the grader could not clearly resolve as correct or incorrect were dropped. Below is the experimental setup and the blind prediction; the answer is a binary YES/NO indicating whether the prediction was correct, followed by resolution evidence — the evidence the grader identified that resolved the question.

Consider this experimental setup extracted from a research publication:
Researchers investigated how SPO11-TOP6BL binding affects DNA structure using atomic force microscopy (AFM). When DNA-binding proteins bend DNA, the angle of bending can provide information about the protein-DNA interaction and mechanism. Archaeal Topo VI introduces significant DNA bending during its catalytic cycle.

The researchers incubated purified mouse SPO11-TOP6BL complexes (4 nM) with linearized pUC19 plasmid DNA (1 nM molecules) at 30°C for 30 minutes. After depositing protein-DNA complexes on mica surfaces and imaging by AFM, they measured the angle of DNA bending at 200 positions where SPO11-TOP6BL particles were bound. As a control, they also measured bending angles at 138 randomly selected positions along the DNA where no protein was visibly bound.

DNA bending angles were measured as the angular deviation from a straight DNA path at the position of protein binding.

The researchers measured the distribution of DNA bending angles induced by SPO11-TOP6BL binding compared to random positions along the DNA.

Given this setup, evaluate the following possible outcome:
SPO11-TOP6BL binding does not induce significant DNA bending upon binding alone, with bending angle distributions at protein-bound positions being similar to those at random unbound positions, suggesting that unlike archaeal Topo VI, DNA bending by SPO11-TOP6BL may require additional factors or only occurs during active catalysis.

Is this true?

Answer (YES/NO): NO